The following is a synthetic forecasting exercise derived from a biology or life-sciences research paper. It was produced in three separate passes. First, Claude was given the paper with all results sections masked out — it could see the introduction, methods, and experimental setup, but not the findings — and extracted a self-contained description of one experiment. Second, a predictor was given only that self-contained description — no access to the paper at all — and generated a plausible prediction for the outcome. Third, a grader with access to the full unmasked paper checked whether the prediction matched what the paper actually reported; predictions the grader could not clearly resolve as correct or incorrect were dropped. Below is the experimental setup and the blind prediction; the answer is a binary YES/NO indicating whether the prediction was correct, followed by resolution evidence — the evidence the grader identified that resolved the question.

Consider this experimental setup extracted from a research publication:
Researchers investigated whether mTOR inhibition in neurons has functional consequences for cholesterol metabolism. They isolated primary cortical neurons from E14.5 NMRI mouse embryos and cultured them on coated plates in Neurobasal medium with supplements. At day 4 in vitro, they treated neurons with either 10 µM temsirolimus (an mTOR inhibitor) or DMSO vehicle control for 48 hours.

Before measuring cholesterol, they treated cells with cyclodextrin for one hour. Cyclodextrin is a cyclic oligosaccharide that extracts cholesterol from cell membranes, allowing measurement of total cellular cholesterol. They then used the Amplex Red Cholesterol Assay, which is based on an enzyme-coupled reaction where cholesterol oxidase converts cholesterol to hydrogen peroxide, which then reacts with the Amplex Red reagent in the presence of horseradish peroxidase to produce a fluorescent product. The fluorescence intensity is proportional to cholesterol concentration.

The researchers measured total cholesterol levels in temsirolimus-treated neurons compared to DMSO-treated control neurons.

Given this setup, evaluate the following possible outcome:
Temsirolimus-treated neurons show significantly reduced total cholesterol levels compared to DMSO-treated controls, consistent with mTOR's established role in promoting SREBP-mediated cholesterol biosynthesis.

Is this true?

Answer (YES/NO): YES